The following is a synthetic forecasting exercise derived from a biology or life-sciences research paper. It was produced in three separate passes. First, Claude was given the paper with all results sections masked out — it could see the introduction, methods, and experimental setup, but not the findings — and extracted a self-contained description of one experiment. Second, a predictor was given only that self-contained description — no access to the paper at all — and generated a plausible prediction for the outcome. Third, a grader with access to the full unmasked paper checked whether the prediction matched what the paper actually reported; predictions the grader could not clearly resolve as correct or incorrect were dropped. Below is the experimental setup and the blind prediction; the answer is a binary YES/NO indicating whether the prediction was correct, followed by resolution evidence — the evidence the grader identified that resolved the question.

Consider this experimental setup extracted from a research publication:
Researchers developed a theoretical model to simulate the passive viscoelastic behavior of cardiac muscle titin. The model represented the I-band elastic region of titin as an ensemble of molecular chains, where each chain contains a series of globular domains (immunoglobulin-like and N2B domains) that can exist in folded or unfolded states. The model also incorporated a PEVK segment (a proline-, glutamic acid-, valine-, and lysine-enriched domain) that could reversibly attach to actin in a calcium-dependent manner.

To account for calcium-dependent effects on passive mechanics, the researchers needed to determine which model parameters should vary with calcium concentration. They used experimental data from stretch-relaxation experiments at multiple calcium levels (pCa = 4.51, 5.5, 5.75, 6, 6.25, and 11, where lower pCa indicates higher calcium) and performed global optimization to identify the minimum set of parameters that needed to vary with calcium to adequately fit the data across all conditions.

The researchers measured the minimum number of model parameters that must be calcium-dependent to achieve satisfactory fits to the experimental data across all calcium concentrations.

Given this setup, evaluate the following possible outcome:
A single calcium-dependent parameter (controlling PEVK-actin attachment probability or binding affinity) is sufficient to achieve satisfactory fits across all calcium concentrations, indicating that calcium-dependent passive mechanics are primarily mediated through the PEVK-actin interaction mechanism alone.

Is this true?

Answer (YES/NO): NO